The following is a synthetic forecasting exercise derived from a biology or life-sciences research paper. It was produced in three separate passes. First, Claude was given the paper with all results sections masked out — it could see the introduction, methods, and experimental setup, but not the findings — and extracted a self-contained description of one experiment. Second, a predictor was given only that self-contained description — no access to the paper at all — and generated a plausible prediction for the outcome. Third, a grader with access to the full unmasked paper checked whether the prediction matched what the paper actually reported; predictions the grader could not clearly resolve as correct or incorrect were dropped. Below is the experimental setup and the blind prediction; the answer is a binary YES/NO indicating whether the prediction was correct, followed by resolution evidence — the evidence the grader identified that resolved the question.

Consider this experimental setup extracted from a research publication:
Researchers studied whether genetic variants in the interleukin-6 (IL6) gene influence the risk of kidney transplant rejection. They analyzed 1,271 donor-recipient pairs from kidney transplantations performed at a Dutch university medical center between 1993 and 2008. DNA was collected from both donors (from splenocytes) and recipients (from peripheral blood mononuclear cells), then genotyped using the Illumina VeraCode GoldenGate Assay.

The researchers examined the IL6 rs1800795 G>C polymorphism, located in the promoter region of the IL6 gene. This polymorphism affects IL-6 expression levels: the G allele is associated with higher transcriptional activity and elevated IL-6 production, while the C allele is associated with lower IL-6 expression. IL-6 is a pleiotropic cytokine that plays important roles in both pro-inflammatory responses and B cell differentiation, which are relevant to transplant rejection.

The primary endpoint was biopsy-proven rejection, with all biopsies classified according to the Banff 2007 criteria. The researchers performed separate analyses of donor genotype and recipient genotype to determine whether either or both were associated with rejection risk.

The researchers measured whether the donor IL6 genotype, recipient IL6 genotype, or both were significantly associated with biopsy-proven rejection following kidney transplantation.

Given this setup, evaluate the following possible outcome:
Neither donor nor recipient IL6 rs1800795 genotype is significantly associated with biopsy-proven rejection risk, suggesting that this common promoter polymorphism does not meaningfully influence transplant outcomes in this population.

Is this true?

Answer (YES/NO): NO